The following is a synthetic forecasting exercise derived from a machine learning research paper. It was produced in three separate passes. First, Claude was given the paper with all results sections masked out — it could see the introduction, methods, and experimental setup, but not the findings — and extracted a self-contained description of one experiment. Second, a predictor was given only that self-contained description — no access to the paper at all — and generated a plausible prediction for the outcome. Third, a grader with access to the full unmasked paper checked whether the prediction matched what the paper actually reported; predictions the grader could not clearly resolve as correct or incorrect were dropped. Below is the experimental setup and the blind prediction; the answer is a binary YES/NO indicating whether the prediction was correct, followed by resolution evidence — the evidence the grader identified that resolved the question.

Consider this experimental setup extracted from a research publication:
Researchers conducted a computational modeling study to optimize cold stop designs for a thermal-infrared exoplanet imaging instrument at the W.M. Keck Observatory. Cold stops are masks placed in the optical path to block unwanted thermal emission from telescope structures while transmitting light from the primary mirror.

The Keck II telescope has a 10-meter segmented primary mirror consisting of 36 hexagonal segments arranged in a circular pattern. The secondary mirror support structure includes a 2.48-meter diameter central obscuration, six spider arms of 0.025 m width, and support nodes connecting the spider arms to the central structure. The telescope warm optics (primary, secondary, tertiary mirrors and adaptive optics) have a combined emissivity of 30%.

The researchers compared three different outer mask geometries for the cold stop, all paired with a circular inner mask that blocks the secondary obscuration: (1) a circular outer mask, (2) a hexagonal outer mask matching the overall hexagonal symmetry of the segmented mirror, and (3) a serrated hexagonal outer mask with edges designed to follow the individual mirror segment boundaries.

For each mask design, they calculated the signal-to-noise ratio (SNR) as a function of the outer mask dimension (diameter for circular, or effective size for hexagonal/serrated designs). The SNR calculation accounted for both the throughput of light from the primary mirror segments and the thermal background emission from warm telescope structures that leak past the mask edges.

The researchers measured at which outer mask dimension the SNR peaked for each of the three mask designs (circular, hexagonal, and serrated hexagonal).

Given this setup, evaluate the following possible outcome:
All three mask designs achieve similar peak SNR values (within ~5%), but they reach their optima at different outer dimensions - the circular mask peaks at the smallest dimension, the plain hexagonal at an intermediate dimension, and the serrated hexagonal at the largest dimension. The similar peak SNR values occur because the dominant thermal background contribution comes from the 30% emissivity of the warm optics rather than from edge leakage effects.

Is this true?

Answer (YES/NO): NO